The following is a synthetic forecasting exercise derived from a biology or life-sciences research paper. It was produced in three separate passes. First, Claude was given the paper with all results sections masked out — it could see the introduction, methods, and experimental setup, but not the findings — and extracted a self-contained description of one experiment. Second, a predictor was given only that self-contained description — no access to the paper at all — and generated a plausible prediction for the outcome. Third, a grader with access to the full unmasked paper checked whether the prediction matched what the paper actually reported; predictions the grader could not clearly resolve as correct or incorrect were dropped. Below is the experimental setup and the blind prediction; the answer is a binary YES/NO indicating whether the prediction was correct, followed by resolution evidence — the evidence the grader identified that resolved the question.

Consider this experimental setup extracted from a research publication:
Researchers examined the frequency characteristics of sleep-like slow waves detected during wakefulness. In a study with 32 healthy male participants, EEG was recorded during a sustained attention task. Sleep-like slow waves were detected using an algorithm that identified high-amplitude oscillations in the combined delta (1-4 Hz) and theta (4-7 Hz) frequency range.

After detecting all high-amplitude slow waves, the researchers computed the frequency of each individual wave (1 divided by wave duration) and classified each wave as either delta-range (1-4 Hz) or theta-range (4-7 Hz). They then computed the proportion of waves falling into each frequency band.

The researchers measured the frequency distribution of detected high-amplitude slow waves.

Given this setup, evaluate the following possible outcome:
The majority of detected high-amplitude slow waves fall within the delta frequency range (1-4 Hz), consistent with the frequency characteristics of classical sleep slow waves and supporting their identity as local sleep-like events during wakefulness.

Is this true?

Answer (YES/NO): YES